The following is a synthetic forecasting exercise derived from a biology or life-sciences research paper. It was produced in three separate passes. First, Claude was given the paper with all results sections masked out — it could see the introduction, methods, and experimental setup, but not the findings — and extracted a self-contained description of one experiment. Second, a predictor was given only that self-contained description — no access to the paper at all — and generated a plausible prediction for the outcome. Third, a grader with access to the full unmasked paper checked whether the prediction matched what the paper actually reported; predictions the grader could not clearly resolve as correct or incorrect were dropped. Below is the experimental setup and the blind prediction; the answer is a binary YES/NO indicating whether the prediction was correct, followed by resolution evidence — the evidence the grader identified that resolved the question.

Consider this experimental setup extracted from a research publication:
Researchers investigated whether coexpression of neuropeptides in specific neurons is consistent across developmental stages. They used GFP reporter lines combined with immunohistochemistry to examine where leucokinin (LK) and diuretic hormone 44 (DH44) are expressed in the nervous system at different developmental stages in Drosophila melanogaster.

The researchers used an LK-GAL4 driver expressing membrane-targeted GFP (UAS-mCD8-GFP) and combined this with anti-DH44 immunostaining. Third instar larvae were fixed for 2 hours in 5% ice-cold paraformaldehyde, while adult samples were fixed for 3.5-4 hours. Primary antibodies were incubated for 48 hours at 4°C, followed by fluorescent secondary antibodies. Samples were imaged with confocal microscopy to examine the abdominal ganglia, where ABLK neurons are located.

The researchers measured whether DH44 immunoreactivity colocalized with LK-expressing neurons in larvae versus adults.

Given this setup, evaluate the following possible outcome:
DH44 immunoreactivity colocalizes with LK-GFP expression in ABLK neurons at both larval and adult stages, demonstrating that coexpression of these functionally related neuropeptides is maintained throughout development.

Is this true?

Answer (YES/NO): NO